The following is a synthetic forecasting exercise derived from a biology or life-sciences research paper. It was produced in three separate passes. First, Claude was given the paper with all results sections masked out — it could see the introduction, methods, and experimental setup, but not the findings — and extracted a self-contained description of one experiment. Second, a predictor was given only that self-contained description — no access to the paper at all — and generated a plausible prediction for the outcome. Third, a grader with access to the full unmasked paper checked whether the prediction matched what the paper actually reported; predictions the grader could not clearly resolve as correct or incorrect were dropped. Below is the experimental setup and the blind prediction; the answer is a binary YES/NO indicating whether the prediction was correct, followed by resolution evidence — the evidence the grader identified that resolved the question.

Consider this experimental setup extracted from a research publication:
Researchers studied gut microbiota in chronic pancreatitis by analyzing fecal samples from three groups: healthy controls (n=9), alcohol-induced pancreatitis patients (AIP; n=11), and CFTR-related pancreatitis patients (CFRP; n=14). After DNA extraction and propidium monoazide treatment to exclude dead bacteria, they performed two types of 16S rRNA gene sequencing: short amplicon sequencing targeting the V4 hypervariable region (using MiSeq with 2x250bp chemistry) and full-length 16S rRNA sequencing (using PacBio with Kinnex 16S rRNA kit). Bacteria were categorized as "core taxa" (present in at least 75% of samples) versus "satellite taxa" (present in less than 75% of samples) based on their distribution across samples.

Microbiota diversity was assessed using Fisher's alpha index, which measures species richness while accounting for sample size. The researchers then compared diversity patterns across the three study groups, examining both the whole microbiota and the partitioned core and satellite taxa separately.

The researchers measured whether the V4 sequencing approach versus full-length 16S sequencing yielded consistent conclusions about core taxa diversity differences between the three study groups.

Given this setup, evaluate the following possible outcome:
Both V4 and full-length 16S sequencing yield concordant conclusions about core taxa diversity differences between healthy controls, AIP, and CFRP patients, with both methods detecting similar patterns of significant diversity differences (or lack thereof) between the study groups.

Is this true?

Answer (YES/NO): NO